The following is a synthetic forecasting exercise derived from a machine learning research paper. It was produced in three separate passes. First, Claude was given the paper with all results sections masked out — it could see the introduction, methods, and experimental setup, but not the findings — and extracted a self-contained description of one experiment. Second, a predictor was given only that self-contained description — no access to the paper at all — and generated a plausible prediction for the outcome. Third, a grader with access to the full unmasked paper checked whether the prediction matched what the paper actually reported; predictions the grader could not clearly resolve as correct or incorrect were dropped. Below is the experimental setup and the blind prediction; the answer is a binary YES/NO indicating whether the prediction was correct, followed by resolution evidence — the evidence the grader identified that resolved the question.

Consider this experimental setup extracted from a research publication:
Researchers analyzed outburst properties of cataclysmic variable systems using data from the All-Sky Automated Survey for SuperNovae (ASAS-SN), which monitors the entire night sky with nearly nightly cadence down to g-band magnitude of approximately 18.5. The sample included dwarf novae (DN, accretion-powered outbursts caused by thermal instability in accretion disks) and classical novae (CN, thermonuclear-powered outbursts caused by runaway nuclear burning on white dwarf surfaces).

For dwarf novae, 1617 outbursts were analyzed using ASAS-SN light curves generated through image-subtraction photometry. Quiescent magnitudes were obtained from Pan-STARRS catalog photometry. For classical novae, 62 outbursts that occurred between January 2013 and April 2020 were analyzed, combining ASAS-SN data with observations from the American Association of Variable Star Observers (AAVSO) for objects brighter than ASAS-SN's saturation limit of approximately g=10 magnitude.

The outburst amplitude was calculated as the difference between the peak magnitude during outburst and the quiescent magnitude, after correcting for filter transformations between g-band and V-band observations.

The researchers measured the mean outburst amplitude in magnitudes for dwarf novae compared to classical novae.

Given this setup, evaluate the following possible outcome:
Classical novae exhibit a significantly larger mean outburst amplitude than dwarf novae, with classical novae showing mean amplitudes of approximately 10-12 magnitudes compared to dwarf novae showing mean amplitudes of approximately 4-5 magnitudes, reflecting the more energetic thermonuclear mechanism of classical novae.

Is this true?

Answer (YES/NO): YES